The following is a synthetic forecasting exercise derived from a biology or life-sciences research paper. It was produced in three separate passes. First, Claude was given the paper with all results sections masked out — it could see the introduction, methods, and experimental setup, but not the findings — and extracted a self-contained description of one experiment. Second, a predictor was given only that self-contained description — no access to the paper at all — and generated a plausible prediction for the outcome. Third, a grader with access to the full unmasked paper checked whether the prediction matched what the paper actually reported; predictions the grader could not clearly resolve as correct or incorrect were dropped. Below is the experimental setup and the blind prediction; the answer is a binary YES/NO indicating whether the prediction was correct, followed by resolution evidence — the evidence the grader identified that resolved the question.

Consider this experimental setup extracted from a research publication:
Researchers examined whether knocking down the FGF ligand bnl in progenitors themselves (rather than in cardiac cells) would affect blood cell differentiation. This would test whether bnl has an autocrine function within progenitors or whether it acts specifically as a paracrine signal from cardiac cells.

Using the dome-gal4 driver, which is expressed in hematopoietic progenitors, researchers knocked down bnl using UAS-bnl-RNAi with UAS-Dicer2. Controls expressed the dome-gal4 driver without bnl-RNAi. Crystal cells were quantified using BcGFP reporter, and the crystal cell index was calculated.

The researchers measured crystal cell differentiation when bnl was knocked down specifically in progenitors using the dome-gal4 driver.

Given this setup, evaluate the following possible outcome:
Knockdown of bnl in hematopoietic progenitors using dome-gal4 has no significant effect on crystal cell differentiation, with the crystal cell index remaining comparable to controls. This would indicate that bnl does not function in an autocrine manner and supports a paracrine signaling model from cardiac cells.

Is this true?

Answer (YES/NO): NO